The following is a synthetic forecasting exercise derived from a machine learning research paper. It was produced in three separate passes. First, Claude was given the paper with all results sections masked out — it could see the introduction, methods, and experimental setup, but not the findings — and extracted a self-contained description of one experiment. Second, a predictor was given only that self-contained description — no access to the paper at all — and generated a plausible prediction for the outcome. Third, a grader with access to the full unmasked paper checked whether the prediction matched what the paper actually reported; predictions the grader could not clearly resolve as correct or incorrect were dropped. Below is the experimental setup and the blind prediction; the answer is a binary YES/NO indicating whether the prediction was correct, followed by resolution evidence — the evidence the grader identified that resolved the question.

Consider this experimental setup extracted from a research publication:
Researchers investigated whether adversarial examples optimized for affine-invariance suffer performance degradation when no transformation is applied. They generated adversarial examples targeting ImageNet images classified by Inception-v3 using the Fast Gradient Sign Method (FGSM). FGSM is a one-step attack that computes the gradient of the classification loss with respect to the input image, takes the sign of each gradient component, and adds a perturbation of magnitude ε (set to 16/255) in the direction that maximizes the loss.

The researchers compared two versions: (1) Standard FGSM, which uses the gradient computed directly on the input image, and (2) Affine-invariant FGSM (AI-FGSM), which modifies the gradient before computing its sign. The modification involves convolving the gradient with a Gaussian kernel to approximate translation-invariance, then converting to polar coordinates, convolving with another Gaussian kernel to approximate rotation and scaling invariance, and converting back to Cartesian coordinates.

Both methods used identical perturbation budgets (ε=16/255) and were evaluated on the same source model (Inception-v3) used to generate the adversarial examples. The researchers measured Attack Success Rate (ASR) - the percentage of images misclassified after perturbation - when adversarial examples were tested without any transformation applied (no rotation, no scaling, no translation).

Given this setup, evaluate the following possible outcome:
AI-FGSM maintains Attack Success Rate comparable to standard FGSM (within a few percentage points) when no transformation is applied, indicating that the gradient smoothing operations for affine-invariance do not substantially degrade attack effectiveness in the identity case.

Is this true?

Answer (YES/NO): NO